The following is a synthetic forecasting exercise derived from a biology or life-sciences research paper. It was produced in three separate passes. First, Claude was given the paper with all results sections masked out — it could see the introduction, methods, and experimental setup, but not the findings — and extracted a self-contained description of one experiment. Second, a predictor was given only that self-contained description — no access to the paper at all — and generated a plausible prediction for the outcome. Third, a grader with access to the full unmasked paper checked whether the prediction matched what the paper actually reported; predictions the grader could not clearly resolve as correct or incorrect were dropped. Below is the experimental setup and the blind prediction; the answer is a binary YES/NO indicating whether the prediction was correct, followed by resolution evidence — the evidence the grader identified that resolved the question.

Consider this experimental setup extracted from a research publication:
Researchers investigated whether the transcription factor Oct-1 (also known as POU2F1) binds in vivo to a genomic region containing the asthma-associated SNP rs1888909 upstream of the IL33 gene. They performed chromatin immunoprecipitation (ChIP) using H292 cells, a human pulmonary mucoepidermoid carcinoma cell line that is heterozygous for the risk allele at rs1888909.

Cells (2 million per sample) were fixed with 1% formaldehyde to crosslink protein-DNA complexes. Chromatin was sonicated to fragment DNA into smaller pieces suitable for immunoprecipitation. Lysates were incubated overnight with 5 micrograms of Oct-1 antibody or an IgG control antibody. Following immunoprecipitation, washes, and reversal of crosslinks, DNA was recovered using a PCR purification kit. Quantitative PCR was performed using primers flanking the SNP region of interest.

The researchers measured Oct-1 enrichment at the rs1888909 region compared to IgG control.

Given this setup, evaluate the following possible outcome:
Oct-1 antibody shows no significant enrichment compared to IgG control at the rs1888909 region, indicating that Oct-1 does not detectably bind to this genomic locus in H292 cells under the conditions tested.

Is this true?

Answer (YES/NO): NO